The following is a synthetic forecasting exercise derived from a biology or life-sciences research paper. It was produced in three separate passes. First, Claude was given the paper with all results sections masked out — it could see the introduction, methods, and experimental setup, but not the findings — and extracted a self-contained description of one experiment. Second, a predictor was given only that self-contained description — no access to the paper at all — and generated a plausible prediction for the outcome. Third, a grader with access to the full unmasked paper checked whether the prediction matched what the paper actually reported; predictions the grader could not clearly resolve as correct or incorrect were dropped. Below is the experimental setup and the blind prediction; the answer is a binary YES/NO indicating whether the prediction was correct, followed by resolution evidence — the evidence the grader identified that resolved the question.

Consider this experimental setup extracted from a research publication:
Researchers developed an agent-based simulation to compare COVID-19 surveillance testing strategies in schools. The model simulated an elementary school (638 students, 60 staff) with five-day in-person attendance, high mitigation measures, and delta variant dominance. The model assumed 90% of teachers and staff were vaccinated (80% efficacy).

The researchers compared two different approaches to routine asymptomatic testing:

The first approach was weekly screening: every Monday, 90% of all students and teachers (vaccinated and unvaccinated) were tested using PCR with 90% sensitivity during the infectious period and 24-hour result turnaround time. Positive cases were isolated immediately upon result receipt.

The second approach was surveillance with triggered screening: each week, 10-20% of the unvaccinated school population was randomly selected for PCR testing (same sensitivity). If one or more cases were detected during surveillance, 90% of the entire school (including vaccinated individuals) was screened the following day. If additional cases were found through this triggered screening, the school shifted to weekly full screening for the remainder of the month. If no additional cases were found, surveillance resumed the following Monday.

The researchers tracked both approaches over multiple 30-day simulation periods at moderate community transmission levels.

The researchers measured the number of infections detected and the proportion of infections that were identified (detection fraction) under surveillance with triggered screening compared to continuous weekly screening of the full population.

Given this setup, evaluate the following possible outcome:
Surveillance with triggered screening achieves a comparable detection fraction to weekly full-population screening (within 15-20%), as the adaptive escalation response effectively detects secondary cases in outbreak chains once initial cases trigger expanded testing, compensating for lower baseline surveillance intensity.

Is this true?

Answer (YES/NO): NO